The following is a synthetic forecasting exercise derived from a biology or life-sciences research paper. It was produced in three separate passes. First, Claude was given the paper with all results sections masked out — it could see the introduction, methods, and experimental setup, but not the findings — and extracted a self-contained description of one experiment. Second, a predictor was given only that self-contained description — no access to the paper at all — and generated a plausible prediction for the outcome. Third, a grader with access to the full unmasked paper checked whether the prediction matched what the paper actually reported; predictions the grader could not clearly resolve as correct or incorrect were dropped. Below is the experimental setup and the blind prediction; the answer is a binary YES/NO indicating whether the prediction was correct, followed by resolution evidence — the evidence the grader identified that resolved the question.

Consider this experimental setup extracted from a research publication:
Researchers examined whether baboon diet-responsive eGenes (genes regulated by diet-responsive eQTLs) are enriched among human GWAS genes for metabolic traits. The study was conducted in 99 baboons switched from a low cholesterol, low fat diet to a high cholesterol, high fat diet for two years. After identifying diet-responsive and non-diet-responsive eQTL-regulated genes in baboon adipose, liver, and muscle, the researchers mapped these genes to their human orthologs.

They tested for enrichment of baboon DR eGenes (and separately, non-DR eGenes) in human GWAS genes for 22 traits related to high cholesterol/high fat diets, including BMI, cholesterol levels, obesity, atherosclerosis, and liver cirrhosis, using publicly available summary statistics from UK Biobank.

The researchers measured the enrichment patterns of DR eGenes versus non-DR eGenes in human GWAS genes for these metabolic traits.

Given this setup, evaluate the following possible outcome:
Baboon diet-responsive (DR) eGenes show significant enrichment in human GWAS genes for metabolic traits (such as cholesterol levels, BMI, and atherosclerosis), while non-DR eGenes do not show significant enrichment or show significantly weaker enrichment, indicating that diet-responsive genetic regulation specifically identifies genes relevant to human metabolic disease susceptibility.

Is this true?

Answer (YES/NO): YES